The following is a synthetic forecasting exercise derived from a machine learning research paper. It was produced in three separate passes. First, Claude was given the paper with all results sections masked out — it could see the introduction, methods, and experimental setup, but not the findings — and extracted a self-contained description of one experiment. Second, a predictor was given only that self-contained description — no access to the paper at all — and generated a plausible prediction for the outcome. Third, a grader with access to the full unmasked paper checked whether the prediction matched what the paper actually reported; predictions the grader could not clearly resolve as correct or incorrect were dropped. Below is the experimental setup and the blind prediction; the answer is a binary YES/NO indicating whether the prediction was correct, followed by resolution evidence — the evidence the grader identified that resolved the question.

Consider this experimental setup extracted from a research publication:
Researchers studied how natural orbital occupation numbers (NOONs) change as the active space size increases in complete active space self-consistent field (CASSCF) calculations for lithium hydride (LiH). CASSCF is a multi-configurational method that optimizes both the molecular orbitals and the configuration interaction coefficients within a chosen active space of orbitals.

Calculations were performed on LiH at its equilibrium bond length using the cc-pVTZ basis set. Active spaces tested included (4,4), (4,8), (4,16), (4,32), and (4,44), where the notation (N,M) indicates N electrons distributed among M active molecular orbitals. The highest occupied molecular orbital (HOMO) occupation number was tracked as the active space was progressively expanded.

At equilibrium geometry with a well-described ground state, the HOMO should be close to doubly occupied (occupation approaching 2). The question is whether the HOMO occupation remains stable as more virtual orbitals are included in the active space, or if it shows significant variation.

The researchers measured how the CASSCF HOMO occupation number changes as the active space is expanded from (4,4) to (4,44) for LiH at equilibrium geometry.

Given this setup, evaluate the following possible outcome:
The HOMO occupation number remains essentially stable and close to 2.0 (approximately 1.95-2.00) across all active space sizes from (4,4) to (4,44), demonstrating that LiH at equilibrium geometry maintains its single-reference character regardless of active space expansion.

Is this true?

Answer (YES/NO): NO